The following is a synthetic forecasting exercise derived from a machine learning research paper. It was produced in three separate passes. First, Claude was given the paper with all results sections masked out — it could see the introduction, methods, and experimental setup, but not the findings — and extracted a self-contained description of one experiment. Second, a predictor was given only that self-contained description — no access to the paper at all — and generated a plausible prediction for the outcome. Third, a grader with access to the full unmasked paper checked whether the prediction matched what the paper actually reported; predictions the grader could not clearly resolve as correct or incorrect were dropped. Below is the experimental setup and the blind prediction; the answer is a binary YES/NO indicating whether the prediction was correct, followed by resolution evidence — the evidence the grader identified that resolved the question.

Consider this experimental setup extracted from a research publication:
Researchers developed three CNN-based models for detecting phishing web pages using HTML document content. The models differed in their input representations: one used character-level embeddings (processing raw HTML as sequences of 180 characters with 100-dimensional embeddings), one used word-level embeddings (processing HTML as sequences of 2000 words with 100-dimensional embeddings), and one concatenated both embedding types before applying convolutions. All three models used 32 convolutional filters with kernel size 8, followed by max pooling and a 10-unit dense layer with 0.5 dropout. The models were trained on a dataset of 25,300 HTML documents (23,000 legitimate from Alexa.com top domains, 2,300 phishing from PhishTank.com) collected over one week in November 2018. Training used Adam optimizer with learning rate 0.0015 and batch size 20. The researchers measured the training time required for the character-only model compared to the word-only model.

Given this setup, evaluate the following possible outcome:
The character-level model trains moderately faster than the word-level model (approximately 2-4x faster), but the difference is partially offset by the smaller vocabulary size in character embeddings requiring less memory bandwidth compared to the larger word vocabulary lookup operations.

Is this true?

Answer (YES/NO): YES